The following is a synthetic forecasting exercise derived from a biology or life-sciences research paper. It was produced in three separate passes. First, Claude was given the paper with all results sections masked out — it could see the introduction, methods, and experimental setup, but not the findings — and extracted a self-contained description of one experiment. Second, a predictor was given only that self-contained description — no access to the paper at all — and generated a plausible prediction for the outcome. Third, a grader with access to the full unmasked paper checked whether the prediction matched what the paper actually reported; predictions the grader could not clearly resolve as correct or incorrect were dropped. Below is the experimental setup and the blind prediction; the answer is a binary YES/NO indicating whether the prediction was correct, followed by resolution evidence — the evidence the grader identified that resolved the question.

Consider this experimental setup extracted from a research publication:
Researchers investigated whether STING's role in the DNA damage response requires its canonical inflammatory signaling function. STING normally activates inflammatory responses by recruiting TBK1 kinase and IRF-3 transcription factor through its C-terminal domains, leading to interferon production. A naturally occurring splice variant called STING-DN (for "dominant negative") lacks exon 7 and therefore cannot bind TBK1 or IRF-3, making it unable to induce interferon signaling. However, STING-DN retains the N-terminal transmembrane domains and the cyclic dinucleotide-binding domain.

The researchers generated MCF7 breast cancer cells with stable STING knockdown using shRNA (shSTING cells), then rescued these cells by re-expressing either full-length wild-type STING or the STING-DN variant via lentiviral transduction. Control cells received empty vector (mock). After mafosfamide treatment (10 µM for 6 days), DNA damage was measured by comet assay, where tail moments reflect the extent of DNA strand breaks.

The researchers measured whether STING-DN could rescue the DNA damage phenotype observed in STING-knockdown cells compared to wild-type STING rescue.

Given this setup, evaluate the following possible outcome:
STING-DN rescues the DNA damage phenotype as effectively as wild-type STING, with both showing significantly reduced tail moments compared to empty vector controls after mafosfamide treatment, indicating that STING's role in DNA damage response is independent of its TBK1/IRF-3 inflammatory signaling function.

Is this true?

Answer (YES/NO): YES